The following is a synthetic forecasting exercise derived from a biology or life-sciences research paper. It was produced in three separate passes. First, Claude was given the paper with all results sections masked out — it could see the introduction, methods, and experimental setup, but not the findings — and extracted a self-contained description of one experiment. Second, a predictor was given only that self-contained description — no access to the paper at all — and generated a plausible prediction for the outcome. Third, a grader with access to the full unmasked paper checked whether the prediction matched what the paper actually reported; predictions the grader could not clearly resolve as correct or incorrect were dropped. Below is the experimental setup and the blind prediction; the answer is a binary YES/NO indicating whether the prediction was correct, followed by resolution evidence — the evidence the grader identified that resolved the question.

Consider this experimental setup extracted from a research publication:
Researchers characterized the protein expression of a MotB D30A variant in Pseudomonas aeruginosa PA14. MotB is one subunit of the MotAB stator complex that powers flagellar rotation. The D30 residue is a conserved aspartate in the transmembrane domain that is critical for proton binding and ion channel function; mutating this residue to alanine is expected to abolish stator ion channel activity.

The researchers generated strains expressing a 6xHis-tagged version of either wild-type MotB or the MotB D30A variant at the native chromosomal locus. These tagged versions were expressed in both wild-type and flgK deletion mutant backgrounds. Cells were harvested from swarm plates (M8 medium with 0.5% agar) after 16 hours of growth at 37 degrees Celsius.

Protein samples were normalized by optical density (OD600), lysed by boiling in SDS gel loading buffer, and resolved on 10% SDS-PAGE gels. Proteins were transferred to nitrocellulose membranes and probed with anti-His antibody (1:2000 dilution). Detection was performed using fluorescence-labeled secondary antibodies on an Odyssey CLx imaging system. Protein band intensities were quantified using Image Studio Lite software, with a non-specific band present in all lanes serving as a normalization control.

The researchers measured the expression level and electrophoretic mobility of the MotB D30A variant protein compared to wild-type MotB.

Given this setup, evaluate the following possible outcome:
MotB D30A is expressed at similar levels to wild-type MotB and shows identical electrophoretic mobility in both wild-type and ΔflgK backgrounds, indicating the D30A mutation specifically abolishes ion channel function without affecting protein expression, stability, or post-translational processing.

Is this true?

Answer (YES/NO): NO